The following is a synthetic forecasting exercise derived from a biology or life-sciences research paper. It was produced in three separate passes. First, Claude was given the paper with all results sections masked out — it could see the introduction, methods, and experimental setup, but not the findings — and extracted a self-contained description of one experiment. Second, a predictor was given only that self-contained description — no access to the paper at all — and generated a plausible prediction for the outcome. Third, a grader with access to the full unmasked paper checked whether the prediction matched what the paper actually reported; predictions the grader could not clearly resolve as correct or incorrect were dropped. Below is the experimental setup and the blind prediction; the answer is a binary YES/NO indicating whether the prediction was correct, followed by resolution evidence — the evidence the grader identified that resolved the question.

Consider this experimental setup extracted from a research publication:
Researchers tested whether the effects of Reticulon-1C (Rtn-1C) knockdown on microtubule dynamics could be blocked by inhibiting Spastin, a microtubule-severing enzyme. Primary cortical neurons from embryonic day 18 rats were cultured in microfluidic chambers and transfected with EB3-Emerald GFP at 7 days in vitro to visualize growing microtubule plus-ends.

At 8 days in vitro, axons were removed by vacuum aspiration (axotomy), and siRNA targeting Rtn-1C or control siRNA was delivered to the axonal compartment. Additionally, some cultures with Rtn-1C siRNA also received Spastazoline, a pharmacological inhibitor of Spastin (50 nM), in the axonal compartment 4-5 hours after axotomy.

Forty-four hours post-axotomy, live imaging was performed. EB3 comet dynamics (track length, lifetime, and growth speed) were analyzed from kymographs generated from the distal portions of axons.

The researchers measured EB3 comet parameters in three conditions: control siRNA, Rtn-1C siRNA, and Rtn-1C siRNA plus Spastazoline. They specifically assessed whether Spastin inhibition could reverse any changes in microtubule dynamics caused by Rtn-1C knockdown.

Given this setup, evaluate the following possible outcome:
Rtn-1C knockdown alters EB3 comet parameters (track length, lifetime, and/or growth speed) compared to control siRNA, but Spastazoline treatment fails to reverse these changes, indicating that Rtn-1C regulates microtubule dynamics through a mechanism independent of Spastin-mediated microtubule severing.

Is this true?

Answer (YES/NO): YES